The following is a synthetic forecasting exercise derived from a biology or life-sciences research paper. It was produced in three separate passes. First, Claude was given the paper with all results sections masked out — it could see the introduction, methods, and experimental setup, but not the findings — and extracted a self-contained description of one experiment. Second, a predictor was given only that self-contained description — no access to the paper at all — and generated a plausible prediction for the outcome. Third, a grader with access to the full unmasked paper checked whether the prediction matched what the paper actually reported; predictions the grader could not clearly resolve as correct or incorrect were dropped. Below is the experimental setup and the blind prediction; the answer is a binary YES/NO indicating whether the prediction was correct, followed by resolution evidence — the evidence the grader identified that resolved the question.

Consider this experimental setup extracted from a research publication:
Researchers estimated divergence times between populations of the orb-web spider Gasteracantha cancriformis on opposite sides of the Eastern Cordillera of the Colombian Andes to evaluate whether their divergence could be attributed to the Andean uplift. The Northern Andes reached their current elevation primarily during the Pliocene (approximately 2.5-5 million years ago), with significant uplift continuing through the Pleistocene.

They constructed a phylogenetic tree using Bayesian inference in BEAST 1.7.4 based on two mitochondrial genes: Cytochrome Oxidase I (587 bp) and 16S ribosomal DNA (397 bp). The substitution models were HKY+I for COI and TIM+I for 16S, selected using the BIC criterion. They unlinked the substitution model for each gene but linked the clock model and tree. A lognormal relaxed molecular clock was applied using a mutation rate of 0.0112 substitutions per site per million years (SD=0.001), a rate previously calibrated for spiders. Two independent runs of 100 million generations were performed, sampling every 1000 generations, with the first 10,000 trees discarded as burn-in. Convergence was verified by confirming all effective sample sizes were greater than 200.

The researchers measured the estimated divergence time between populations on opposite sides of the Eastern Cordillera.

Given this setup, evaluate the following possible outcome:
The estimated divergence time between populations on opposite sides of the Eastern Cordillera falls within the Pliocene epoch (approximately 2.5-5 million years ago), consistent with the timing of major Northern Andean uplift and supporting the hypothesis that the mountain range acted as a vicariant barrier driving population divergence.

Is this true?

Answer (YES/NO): NO